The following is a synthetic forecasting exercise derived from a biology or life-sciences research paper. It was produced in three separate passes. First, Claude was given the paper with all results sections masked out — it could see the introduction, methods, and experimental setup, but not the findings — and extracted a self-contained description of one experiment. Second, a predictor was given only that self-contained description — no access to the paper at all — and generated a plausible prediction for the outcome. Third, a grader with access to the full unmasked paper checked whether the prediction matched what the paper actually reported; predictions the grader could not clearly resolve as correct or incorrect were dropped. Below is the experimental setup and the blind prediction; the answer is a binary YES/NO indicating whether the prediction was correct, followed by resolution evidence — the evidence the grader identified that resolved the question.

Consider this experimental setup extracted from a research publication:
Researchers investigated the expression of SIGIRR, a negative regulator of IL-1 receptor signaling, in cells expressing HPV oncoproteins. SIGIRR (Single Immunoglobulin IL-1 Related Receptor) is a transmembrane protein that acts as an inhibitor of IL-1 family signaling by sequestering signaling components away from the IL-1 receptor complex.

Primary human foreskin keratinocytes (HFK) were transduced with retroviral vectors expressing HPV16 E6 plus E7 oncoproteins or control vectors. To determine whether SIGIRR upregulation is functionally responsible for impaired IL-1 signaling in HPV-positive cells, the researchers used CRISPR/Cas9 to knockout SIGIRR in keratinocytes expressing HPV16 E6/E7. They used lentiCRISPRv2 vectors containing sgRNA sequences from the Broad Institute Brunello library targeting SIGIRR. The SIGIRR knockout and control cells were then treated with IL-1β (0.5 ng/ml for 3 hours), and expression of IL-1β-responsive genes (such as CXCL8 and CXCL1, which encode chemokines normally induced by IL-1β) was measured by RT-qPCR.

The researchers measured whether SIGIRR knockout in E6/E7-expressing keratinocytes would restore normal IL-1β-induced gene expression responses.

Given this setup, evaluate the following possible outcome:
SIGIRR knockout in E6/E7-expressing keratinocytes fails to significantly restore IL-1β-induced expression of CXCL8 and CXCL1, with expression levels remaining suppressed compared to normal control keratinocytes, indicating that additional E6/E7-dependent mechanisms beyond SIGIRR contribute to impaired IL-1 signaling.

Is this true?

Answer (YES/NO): YES